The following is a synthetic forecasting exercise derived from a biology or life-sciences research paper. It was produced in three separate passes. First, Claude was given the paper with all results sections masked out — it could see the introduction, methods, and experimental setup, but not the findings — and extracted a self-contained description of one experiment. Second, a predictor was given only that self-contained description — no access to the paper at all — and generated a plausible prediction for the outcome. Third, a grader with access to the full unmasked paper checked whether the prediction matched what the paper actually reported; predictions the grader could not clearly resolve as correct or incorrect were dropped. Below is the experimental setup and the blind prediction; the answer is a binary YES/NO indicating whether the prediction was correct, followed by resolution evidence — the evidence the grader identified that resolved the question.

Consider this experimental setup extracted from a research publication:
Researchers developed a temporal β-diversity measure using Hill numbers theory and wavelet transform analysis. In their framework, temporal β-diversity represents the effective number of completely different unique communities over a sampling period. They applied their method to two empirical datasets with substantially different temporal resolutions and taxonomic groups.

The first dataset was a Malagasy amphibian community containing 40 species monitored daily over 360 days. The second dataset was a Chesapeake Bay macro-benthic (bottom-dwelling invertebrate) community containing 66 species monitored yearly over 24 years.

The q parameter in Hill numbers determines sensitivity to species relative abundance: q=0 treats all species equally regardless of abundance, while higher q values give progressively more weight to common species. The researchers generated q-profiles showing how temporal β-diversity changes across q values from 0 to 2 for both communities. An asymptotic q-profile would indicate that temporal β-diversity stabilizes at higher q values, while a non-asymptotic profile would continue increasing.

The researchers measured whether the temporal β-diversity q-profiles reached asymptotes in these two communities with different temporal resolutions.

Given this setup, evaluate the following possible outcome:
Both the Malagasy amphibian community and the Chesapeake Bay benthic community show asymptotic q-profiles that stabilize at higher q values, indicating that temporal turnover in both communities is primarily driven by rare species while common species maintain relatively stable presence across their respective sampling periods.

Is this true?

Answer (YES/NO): NO